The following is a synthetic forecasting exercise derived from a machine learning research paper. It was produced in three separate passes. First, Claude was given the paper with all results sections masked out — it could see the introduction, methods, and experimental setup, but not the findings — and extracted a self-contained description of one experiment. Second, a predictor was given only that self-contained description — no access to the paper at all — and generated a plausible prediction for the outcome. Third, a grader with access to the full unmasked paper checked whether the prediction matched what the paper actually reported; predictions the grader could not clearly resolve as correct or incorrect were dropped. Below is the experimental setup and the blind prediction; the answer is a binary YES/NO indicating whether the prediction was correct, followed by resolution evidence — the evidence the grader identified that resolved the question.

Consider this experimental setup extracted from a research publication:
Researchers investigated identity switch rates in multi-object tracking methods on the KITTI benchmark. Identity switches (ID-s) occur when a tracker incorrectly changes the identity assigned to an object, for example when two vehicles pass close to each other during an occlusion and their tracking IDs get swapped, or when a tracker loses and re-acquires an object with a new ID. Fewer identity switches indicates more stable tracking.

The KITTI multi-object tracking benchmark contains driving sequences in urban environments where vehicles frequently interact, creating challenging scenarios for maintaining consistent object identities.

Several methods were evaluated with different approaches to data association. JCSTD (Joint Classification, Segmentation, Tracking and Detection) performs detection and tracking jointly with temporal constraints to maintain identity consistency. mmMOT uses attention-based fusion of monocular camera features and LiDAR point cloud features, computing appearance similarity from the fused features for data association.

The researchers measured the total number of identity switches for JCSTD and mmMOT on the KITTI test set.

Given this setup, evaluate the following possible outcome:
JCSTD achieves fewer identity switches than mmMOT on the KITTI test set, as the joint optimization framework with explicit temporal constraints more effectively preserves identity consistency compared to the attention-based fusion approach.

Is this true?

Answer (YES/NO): YES